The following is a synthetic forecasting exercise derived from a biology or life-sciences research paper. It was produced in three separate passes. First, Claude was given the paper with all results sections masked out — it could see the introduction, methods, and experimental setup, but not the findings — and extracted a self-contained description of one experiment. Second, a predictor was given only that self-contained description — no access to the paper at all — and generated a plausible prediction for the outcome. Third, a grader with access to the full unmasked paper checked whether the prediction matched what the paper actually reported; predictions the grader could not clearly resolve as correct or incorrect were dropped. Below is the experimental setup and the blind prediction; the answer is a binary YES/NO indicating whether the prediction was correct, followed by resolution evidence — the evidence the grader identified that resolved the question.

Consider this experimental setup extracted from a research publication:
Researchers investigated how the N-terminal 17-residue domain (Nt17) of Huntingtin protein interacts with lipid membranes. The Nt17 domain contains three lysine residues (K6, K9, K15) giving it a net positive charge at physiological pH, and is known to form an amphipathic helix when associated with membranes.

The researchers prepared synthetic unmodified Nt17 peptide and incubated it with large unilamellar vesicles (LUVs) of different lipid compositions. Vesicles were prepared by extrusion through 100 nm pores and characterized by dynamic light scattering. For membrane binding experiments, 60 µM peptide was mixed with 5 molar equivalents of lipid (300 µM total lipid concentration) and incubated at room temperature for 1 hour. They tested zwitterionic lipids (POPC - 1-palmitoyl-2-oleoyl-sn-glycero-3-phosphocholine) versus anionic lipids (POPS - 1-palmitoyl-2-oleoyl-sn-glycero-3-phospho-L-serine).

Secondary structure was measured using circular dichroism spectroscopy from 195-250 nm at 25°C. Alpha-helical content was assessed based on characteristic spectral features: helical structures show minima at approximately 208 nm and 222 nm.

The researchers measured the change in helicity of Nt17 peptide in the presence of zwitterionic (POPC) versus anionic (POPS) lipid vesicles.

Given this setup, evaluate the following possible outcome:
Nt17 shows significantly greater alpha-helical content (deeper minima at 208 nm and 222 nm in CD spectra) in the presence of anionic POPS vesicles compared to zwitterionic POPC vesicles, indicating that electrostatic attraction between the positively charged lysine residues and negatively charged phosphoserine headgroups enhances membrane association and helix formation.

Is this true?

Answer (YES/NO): NO